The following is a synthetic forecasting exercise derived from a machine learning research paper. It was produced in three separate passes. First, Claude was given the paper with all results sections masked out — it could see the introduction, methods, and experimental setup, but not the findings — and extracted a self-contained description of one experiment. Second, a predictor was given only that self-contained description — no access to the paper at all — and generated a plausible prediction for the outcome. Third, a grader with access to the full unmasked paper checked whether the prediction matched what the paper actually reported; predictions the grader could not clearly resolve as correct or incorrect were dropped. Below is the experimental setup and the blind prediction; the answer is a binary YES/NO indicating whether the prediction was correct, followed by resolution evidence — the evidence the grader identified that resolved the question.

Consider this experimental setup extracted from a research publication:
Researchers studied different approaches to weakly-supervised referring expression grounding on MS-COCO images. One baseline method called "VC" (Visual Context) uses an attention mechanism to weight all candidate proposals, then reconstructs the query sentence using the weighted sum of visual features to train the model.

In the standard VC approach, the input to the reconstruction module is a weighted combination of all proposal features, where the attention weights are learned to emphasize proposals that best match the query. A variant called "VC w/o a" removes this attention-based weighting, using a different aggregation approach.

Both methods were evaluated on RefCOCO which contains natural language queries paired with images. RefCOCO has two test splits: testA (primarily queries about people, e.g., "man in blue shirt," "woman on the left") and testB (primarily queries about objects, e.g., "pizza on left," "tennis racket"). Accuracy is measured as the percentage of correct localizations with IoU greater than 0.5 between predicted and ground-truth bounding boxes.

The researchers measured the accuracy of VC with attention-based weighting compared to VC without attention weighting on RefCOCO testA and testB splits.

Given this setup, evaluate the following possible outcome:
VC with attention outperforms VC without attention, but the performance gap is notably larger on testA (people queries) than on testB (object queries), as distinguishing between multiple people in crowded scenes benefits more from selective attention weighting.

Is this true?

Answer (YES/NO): NO